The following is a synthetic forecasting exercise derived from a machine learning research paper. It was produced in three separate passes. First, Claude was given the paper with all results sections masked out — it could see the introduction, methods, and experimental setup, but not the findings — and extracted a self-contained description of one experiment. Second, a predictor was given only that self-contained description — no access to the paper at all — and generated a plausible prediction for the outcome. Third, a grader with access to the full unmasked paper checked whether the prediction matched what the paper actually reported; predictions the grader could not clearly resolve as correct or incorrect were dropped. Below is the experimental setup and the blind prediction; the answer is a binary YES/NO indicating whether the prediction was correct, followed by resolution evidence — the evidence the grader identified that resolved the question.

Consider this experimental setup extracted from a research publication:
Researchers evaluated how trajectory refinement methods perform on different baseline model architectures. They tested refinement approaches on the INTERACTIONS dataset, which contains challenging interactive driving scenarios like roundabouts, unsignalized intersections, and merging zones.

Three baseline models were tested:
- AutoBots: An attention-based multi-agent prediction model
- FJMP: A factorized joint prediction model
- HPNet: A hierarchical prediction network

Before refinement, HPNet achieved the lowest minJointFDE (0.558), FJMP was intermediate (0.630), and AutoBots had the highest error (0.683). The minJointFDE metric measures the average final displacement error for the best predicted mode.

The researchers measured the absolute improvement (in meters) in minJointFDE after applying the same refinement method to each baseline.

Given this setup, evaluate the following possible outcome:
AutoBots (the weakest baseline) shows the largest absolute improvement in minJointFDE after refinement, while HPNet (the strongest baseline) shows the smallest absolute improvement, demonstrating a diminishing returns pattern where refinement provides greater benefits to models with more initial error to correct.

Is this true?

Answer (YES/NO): YES